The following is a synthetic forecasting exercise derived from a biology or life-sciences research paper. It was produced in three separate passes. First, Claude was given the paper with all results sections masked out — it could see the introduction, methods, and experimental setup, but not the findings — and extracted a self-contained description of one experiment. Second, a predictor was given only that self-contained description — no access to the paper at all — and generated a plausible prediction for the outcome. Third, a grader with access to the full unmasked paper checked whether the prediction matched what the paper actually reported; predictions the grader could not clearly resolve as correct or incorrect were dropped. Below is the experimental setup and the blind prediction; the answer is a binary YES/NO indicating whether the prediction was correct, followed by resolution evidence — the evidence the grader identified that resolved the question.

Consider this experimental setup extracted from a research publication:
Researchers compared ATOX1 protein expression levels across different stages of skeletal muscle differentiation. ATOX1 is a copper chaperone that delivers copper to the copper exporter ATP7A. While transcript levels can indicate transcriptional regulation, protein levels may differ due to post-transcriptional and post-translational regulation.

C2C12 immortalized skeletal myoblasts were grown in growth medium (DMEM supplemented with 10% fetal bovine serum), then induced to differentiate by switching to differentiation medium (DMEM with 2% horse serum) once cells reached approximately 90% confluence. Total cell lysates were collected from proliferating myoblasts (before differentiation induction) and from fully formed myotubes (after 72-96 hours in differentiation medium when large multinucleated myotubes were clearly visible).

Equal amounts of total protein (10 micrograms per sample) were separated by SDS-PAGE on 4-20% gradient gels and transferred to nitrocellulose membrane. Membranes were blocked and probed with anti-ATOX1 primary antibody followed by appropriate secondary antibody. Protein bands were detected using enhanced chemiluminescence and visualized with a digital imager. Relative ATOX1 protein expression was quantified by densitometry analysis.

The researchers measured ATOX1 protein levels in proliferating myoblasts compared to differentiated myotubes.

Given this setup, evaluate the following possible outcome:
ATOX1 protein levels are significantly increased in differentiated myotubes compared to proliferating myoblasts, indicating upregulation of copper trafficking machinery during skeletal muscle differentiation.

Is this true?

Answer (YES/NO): YES